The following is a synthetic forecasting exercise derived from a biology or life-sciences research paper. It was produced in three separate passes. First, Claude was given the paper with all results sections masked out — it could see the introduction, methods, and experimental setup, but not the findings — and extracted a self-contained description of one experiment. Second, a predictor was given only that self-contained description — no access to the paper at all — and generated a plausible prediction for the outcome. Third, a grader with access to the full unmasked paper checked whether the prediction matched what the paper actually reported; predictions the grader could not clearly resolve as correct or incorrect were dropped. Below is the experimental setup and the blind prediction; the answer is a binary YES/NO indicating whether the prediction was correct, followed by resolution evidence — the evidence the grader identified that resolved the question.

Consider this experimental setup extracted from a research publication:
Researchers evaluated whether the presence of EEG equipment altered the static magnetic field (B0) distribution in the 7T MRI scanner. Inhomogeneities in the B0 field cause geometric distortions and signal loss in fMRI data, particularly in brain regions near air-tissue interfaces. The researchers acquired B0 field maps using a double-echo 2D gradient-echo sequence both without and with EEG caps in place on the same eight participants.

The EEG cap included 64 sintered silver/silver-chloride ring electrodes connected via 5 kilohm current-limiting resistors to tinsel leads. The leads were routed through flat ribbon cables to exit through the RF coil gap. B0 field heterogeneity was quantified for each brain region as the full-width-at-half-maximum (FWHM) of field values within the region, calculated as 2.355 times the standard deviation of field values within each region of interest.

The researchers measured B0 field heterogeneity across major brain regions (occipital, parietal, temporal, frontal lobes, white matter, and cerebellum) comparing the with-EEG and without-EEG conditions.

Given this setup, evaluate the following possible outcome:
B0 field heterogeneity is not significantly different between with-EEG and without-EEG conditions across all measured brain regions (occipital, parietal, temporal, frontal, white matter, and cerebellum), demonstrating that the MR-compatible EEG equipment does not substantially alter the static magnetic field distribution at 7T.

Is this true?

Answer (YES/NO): YES